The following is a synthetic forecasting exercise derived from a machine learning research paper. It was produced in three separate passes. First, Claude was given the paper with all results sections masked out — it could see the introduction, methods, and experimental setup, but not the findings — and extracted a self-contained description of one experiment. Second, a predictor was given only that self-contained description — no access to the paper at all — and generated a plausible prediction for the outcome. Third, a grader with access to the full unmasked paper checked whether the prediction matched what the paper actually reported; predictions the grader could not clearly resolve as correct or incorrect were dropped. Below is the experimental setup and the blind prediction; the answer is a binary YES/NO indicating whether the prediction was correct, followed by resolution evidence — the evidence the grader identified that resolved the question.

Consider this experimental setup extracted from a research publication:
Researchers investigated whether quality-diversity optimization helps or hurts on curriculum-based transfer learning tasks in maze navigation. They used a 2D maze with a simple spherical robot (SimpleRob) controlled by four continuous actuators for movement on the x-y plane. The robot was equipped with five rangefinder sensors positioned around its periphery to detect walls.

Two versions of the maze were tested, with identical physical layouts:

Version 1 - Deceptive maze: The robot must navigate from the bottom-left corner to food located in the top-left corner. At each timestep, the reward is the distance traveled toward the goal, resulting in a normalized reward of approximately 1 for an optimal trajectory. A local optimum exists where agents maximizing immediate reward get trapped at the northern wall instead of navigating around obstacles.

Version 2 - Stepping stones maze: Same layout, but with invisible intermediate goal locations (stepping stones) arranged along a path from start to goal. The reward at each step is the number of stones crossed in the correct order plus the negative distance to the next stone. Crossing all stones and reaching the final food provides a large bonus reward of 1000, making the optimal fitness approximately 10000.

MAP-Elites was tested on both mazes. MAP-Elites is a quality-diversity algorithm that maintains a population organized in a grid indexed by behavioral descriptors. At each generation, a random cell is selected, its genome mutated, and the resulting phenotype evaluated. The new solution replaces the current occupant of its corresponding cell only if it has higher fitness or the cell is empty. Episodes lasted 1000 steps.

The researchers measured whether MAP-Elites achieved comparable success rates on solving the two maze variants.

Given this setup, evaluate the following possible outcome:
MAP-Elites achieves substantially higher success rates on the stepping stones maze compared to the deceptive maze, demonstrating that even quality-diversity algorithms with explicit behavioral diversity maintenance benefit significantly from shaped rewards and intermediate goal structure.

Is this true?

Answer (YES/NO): NO